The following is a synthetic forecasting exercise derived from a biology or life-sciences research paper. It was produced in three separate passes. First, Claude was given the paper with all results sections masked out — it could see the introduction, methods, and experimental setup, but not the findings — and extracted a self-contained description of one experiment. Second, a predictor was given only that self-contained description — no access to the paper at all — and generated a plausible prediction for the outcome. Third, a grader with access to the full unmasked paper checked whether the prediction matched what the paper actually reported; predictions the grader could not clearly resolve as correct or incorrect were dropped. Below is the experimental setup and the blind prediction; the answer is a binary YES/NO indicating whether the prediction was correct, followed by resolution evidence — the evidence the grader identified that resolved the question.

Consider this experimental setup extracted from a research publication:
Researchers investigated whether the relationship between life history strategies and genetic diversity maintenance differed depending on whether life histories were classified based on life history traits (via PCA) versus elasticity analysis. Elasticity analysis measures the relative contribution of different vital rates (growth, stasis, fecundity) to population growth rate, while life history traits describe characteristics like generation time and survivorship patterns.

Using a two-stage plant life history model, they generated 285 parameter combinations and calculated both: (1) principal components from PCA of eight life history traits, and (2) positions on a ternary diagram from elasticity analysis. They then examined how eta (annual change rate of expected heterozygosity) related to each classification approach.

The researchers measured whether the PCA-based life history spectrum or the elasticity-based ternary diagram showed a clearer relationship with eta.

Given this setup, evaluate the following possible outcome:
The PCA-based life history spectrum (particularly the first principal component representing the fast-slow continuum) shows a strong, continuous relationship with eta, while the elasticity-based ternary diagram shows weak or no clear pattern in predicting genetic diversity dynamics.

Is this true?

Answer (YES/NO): NO